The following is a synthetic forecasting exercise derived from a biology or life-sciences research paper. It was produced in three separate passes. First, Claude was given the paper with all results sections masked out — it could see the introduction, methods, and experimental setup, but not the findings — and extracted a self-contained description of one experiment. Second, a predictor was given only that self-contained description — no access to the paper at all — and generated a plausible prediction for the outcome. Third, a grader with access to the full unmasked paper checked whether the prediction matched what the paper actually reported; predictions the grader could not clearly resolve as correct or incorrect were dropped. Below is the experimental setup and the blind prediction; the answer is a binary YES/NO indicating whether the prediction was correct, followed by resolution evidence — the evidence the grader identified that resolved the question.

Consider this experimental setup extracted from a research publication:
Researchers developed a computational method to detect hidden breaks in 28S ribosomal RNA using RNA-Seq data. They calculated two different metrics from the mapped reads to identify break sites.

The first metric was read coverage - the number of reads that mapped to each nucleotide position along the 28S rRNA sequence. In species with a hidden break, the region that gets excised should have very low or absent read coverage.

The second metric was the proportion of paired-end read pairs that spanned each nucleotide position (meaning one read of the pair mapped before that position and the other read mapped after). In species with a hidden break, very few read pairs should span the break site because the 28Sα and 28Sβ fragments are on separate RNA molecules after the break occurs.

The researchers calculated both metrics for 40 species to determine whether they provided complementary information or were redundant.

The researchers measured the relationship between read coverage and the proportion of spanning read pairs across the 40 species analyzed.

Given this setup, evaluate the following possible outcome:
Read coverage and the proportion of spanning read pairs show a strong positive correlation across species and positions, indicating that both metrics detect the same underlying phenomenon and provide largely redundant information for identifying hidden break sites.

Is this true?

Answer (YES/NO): YES